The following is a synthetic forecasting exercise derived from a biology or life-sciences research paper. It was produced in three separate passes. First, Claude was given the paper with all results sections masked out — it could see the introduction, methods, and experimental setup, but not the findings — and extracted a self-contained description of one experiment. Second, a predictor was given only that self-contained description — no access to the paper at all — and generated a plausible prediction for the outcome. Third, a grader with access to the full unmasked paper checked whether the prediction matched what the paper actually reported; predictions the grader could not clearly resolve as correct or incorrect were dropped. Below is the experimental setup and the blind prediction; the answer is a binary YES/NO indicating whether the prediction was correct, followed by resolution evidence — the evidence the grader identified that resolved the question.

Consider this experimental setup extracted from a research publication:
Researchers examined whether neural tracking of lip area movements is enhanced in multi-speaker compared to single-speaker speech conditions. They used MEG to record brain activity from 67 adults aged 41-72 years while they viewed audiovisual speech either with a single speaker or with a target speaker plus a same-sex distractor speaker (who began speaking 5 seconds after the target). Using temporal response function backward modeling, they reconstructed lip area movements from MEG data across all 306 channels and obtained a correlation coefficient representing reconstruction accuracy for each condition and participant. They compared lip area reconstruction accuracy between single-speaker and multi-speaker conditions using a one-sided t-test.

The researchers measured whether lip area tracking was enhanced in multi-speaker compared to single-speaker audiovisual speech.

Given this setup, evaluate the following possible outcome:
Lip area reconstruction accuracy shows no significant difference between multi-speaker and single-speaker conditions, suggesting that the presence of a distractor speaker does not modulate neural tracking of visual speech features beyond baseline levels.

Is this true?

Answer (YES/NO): NO